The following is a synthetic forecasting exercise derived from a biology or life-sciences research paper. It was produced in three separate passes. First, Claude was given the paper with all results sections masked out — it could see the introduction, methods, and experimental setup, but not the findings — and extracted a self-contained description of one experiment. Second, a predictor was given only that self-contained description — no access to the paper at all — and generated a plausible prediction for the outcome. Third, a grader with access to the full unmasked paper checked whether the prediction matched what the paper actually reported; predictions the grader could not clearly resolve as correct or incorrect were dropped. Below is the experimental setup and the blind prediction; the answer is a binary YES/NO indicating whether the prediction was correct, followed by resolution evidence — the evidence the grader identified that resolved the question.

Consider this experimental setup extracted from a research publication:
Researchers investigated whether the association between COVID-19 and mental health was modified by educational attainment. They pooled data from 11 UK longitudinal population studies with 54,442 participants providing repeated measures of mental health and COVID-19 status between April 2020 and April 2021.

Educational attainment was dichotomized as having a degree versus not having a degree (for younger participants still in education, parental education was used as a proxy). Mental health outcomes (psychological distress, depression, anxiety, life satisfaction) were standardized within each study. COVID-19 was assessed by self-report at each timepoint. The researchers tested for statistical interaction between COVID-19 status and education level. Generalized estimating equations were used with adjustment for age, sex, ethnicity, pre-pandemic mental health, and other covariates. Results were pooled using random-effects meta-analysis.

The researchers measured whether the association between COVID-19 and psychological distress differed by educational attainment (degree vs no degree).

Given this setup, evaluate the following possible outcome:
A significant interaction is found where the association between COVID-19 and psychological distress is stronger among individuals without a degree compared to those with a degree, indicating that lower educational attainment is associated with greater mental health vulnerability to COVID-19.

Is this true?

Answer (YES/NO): NO